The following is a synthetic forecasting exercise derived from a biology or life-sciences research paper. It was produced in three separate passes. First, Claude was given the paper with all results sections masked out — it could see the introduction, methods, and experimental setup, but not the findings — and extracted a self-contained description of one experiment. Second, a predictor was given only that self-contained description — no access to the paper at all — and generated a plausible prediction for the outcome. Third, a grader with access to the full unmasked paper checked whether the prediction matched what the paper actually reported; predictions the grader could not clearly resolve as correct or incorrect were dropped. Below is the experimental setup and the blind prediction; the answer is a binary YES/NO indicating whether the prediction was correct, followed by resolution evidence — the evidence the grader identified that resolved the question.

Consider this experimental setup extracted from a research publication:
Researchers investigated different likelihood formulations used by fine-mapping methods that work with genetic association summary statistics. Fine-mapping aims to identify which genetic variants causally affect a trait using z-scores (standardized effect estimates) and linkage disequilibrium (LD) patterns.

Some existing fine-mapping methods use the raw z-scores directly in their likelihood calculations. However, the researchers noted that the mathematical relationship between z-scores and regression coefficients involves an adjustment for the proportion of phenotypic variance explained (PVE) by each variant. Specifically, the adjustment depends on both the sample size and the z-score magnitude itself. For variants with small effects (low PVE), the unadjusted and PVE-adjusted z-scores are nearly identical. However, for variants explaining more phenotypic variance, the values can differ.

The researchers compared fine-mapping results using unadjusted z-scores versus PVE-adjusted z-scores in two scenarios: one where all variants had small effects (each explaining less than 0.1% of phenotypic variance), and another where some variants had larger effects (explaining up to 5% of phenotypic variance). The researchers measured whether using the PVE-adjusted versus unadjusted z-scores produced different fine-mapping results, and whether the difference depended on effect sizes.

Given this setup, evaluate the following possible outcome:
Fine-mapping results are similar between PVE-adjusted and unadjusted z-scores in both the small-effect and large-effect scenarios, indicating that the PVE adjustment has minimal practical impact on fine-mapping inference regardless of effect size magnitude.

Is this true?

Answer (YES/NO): NO